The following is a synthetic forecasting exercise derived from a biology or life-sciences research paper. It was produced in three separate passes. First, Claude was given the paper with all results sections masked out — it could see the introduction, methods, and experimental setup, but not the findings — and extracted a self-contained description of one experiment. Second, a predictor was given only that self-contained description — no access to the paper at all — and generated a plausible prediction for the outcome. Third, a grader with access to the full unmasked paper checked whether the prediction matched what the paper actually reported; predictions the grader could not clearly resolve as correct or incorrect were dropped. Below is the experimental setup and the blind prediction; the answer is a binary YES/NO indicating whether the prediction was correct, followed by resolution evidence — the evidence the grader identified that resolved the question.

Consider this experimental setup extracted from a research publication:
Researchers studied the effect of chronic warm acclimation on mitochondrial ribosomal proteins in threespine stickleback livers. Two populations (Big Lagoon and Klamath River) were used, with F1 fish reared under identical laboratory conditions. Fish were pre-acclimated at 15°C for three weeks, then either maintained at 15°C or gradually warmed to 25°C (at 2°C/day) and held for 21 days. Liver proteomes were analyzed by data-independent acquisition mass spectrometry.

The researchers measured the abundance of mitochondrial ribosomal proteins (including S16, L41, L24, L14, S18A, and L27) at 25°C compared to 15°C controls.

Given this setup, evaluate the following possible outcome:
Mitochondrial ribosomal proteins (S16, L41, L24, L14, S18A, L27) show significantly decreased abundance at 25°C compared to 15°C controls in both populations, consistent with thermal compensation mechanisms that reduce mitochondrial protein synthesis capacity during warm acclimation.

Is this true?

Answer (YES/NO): NO